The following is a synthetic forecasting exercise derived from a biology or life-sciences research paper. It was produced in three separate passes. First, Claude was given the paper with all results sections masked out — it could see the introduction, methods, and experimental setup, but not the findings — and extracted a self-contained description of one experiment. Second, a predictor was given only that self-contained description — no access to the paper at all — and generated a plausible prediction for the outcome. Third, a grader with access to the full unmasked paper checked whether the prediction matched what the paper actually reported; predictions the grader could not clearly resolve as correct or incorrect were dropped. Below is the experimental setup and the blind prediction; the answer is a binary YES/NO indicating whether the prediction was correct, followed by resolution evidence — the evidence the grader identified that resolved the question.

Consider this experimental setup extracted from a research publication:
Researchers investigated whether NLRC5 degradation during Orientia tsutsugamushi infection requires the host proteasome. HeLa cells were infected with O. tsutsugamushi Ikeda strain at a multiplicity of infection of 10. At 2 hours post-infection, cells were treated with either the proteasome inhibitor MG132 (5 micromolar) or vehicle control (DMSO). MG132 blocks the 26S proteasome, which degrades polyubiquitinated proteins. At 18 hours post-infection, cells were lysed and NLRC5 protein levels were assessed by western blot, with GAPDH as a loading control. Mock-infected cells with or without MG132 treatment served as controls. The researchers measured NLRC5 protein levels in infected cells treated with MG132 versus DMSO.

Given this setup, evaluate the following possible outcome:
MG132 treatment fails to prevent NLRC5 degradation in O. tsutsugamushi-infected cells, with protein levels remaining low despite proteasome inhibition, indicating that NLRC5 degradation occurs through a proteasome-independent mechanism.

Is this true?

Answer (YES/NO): NO